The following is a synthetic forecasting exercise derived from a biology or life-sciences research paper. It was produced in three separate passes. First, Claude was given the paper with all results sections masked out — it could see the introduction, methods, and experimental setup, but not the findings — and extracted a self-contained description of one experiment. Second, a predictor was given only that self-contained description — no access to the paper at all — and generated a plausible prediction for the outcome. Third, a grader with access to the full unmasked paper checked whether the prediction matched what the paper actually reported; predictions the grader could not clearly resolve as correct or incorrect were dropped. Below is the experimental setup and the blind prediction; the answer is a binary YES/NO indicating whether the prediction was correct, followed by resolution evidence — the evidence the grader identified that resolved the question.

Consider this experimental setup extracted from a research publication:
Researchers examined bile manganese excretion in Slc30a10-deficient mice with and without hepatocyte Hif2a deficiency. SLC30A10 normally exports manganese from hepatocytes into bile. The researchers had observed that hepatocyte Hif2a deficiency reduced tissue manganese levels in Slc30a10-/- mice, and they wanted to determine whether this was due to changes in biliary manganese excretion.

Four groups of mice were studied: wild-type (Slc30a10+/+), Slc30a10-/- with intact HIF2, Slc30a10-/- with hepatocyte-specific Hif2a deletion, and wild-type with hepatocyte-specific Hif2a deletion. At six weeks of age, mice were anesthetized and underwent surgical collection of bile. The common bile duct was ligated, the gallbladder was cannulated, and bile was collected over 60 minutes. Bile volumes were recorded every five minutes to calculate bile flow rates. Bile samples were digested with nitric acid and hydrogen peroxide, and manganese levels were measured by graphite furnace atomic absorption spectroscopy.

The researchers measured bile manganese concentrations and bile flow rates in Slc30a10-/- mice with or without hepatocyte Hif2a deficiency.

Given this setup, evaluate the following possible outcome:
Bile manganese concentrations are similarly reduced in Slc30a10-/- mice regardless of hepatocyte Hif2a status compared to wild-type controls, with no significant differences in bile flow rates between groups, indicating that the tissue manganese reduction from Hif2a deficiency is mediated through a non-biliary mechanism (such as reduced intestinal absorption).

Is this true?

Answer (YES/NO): NO